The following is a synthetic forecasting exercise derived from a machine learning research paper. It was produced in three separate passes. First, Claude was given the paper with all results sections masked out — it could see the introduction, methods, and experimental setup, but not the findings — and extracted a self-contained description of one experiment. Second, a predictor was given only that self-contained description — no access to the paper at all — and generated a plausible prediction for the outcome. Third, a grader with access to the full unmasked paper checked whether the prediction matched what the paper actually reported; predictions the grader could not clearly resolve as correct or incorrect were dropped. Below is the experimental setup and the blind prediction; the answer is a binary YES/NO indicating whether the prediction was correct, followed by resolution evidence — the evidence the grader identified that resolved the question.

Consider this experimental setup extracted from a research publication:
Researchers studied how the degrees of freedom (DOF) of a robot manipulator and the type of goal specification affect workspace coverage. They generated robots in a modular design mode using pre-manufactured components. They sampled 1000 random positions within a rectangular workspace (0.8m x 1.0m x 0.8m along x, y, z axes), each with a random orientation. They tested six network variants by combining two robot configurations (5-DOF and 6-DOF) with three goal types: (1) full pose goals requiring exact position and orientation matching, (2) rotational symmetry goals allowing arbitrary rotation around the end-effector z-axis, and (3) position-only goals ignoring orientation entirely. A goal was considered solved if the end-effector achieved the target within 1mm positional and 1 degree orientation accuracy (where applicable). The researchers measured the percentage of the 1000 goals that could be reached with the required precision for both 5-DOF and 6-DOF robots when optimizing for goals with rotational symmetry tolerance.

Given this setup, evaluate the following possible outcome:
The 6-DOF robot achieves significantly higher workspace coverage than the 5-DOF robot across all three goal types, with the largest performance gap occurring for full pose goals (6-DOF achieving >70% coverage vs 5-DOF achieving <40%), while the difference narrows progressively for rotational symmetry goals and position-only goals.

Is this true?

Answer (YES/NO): NO